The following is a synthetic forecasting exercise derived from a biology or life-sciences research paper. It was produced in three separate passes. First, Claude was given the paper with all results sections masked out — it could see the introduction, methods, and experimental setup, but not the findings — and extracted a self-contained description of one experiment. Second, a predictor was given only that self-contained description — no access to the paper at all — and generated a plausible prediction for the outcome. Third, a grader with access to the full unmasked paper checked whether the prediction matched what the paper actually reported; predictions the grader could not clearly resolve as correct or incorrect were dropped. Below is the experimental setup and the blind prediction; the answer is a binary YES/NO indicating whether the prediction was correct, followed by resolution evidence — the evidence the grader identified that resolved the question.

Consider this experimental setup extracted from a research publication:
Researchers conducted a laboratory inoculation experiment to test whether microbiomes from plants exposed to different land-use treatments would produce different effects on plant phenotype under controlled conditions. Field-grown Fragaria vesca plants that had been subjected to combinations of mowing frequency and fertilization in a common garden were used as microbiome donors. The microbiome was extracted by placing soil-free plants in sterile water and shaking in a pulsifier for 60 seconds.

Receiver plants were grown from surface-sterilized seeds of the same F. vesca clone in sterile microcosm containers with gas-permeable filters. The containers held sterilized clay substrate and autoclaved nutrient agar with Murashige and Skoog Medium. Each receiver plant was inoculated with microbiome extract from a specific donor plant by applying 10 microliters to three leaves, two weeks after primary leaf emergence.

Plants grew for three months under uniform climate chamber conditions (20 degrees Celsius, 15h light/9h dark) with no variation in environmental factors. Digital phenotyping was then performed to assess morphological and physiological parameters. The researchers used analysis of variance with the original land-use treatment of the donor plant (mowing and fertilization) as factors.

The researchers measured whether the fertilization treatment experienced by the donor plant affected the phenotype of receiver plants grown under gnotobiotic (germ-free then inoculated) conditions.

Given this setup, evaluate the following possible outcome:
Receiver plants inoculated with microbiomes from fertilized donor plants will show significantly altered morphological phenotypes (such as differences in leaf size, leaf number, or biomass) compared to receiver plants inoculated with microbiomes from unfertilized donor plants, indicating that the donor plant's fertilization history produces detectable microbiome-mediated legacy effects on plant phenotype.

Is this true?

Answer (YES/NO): NO